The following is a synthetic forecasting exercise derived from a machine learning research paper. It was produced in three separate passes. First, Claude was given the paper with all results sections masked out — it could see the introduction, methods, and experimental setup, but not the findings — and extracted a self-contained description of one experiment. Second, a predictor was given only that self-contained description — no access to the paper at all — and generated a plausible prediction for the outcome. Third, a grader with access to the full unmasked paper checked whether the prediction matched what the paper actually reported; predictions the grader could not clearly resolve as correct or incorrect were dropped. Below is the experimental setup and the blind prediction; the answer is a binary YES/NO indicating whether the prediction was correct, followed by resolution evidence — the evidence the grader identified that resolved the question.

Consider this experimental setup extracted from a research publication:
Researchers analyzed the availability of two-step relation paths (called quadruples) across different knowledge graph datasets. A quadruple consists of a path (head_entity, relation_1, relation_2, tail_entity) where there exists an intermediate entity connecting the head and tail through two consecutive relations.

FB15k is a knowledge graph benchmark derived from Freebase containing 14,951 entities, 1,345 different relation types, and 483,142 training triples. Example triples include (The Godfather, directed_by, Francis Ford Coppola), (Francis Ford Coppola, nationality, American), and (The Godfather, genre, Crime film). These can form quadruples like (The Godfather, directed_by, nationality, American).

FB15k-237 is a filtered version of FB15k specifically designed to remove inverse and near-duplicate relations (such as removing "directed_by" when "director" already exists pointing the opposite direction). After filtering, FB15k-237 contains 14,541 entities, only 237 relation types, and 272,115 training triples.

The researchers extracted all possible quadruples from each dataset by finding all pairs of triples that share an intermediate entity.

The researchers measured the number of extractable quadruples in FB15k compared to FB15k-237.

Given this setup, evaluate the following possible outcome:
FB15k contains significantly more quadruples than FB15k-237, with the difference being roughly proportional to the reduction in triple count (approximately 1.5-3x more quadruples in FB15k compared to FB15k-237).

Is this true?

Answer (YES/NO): NO